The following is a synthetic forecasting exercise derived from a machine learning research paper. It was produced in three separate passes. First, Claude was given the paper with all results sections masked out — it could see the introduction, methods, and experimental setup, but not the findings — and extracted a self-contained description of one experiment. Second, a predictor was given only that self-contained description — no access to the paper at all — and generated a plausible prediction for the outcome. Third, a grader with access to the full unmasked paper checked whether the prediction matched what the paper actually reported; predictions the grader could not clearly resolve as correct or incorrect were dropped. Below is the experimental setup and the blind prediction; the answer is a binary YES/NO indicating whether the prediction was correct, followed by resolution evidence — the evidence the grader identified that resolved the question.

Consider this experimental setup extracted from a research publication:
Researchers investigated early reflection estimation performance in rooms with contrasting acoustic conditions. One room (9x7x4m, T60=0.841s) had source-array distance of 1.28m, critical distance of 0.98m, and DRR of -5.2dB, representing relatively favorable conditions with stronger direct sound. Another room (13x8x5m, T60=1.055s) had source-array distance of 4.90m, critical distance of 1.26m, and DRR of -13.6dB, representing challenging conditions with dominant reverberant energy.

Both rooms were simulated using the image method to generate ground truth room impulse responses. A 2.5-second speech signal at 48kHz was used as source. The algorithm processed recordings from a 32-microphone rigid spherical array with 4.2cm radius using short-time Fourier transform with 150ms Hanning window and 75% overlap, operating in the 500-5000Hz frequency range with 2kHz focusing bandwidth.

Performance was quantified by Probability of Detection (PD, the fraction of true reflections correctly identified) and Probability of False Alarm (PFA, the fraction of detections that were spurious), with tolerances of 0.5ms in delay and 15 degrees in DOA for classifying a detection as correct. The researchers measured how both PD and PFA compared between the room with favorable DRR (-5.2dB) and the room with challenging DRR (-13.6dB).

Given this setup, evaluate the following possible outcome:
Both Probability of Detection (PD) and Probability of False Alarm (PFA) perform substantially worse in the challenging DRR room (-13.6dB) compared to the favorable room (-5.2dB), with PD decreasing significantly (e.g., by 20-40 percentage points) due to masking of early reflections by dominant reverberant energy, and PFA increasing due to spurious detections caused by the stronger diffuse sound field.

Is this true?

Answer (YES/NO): NO